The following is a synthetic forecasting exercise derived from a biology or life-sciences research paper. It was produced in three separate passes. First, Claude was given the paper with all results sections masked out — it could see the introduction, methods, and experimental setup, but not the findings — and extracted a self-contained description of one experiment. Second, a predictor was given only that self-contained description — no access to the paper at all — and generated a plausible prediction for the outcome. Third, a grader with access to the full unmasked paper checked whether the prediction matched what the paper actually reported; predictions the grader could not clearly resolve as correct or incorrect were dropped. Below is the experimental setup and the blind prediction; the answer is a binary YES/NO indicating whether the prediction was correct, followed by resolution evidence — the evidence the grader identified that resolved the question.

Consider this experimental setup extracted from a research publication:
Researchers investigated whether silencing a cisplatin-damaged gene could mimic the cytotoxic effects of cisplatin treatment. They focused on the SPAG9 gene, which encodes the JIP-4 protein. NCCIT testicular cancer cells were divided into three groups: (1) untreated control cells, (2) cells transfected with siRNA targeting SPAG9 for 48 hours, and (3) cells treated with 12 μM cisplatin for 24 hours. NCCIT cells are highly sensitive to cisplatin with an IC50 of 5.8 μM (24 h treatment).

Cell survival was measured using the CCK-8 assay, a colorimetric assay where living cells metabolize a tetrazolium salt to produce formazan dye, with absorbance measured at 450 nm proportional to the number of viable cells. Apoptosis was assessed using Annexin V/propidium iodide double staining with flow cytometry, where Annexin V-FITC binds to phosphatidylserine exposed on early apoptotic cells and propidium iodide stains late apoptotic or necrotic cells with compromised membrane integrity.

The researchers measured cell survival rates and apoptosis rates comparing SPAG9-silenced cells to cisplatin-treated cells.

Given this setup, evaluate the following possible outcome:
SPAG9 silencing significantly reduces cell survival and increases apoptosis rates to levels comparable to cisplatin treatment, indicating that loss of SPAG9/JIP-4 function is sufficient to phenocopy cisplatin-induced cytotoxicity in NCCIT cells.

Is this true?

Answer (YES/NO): NO